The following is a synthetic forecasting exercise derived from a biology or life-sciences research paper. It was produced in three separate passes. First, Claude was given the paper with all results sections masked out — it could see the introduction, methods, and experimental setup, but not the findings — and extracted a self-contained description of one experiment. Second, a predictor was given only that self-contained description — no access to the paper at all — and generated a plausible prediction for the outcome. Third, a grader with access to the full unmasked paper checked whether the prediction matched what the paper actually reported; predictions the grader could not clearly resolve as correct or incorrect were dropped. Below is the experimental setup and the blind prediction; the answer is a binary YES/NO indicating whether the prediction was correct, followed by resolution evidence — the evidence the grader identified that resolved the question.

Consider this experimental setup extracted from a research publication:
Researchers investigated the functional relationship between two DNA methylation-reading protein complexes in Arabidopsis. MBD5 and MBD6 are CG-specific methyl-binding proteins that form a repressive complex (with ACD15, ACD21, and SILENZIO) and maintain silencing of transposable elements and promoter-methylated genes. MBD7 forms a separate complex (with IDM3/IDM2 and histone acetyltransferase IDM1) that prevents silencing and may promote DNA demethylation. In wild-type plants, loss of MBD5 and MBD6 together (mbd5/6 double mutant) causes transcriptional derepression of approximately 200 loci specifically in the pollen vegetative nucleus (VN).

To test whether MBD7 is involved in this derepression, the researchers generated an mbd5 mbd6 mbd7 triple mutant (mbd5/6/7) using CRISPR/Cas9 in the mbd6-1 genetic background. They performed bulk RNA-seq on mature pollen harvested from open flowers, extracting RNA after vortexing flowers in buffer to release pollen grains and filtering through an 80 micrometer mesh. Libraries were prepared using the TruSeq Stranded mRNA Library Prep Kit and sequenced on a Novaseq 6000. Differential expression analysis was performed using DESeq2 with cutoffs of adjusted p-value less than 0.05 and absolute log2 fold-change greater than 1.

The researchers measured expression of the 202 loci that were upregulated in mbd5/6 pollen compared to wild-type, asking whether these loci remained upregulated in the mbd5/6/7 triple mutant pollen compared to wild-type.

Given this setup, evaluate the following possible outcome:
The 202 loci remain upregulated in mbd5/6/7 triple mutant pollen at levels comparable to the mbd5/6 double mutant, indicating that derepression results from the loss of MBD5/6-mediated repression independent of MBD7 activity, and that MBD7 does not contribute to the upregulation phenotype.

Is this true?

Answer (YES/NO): NO